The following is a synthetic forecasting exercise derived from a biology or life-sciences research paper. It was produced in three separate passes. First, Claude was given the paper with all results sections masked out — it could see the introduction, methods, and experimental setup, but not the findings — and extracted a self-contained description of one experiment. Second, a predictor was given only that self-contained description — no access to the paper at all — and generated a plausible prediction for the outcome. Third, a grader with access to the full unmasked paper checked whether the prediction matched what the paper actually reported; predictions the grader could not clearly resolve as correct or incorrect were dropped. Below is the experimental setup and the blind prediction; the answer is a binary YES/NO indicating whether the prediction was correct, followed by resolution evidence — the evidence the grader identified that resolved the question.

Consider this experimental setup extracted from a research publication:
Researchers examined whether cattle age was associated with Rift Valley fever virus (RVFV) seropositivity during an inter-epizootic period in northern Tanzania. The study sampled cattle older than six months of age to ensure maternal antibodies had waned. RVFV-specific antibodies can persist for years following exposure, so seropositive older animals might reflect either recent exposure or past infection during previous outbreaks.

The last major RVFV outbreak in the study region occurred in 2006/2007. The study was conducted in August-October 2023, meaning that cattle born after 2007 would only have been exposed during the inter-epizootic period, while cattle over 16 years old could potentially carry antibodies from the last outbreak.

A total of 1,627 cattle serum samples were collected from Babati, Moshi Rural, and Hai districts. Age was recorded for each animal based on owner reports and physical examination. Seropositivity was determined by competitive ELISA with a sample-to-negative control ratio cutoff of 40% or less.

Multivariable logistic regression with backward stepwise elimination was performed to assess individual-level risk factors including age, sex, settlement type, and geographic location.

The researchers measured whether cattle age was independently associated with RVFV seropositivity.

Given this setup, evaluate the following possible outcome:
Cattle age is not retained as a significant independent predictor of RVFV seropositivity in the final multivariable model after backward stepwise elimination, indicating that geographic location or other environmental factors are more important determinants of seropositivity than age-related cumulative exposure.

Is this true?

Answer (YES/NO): NO